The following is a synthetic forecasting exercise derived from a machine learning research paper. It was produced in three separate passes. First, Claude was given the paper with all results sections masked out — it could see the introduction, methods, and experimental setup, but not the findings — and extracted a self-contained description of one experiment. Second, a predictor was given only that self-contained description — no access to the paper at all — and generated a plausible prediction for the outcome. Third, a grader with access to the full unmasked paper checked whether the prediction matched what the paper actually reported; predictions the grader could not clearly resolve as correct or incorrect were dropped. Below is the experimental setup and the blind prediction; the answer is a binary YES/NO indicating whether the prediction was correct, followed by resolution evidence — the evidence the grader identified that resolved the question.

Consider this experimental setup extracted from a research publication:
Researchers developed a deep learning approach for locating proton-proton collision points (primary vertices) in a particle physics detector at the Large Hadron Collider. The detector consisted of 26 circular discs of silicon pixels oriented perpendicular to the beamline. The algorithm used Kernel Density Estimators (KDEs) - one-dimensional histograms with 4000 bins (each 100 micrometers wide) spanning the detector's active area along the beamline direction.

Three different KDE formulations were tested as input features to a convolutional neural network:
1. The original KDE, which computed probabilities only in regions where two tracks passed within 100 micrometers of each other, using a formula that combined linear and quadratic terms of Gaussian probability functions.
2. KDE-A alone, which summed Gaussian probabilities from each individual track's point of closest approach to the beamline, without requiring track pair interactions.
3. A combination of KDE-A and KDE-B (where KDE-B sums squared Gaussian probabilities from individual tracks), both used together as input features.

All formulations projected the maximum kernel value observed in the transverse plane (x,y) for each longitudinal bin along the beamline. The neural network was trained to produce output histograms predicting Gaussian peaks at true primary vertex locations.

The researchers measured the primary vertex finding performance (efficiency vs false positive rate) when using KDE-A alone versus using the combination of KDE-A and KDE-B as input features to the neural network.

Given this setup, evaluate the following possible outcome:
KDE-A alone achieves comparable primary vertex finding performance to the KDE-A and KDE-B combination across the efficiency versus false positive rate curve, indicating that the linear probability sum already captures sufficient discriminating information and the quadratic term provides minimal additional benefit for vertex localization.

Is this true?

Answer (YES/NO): NO